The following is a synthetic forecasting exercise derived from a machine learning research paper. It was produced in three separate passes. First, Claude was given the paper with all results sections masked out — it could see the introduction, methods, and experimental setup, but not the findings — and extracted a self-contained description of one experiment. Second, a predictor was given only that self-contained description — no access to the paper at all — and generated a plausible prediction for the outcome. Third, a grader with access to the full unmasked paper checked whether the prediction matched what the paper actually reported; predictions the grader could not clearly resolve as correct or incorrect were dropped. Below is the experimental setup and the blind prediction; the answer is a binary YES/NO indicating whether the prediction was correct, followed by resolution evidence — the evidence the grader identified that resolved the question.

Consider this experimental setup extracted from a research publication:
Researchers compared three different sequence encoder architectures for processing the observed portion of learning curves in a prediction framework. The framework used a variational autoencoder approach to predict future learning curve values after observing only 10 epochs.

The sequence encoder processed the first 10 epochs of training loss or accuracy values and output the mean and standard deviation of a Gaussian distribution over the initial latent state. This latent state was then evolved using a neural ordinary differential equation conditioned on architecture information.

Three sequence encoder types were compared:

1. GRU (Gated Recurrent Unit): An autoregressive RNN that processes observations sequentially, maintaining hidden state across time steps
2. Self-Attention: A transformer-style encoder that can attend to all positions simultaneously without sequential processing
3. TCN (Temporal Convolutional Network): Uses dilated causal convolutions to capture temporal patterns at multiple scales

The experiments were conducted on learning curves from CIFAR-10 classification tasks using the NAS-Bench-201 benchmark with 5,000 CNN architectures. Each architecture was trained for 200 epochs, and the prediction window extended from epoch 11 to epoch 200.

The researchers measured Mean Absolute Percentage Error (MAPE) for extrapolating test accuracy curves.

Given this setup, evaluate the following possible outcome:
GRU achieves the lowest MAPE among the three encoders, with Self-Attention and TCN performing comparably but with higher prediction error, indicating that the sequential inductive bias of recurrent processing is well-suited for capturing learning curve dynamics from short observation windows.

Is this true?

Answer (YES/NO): NO